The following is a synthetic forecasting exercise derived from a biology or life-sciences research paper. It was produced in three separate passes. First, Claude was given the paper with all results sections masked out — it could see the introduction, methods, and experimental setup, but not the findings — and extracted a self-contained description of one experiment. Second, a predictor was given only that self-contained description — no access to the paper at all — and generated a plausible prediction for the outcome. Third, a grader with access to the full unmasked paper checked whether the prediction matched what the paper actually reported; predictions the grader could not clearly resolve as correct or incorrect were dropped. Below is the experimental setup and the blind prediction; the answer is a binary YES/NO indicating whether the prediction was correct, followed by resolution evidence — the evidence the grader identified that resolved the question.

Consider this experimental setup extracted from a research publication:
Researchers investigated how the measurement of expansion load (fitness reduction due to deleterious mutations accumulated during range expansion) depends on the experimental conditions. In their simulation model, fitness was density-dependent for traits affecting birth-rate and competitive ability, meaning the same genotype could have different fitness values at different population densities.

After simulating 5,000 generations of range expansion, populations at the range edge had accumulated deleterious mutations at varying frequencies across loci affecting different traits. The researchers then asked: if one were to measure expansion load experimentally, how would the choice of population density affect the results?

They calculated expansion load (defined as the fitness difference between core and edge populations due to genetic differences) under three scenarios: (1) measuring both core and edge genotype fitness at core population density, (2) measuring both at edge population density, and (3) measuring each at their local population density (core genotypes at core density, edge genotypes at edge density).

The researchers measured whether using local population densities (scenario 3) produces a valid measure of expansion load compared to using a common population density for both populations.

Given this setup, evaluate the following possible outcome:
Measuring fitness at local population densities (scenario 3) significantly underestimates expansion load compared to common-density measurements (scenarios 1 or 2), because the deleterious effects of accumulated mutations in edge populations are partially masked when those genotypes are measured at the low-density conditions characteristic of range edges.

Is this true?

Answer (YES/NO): YES